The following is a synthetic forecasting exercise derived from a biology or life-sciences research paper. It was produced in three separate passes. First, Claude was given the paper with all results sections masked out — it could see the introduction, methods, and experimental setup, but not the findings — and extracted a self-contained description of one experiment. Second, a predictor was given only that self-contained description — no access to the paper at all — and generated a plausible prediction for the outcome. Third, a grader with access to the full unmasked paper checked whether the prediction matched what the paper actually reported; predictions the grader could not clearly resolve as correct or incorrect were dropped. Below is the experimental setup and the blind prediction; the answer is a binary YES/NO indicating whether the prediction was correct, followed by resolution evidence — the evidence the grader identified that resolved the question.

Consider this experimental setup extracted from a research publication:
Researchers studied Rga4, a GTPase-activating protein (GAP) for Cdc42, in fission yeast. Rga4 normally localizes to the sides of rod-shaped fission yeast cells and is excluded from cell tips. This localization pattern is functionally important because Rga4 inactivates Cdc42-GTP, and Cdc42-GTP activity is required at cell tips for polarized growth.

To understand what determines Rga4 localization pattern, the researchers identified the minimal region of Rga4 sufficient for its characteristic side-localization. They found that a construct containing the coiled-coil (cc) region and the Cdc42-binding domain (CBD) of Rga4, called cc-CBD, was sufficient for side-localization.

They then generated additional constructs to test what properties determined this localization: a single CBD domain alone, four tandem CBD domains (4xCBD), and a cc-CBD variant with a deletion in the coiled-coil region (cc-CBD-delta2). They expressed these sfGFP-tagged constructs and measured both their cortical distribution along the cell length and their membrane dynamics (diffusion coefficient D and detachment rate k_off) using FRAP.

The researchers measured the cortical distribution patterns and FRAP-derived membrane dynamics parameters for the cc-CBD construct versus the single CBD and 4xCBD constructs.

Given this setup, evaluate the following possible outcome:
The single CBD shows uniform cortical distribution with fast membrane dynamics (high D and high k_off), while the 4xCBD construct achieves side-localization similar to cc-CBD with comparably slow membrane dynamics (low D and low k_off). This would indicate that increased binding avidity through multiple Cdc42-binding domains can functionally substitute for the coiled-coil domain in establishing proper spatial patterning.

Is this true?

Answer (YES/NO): YES